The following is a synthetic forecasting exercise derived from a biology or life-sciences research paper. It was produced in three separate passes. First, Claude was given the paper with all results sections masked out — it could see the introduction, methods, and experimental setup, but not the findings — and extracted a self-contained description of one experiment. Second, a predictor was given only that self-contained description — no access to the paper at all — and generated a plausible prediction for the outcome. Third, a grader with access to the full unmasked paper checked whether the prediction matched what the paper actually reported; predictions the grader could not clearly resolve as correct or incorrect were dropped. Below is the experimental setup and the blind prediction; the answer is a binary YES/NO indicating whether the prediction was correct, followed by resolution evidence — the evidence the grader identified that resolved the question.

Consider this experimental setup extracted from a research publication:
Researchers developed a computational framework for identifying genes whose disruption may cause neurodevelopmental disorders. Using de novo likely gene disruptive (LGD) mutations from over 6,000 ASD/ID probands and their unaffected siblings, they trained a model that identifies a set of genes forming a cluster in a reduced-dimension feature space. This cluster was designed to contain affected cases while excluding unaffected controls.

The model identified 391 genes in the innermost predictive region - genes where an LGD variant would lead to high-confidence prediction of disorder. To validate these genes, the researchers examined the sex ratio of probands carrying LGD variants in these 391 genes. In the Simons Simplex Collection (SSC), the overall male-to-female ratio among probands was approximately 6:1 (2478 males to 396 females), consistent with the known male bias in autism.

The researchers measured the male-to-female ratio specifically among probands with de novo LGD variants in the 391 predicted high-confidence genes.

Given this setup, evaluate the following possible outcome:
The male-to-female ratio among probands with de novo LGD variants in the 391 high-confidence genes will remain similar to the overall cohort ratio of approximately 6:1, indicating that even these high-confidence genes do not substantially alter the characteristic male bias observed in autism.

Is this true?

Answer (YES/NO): NO